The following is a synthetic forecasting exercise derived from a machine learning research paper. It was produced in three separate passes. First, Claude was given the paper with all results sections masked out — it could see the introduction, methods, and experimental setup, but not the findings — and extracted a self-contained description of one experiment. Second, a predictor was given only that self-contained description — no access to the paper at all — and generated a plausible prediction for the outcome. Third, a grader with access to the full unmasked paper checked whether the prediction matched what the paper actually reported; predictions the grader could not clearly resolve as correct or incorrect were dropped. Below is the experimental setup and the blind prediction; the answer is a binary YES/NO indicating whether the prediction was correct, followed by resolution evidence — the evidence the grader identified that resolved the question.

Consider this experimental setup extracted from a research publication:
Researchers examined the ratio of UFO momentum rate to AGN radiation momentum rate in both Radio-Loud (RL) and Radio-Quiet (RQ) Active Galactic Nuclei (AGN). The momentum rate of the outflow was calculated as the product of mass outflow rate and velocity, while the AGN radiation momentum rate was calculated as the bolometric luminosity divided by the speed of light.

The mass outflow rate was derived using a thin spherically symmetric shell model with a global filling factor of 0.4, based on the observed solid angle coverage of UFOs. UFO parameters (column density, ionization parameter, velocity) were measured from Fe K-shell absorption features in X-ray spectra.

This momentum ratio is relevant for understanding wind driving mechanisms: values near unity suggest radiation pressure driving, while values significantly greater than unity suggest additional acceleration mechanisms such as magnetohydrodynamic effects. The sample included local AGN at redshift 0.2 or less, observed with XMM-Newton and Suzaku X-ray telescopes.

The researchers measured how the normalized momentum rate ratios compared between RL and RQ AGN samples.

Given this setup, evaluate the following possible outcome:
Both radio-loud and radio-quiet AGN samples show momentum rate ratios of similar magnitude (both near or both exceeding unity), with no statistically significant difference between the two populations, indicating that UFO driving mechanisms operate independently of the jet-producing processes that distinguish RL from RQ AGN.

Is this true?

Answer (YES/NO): YES